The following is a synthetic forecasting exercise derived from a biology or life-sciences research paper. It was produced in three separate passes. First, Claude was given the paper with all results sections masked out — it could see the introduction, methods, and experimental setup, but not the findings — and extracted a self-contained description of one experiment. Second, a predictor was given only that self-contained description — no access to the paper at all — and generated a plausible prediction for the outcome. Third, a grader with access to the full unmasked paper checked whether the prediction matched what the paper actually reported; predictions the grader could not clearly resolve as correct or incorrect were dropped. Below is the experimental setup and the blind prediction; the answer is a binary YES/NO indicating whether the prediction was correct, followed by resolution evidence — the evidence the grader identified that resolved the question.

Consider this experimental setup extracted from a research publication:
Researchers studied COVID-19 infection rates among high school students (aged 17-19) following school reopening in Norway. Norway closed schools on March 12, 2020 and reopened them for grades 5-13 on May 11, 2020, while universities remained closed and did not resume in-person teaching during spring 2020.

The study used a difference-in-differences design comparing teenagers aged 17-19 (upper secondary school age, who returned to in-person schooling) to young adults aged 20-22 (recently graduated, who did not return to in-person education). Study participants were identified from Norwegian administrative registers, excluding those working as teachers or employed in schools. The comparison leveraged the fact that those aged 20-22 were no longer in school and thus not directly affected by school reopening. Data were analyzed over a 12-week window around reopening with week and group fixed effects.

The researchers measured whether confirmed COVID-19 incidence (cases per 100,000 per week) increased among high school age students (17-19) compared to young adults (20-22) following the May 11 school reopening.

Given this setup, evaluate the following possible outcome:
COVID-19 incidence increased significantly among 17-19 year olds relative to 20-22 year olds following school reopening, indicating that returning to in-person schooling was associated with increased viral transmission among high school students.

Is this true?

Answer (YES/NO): NO